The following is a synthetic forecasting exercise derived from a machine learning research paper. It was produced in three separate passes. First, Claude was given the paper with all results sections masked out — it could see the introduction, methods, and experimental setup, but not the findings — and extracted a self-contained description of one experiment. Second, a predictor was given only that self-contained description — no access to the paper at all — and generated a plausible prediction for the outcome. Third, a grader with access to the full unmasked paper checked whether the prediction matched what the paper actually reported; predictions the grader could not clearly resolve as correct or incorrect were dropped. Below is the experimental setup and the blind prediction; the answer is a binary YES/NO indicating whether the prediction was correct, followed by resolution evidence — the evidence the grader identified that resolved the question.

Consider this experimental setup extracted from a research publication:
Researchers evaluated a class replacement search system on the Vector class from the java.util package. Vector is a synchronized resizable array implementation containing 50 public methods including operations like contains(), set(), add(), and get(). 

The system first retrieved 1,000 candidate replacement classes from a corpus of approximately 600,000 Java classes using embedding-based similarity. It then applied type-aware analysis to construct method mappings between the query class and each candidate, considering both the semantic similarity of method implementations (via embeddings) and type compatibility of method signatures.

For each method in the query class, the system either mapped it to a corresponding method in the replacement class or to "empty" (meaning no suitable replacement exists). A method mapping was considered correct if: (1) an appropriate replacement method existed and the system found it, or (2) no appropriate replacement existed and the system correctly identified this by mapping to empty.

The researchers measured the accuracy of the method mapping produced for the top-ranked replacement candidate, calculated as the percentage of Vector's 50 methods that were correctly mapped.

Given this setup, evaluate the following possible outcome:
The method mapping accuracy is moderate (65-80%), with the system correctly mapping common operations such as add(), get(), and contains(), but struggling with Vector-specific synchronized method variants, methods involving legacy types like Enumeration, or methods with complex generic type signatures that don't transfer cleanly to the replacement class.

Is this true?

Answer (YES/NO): NO